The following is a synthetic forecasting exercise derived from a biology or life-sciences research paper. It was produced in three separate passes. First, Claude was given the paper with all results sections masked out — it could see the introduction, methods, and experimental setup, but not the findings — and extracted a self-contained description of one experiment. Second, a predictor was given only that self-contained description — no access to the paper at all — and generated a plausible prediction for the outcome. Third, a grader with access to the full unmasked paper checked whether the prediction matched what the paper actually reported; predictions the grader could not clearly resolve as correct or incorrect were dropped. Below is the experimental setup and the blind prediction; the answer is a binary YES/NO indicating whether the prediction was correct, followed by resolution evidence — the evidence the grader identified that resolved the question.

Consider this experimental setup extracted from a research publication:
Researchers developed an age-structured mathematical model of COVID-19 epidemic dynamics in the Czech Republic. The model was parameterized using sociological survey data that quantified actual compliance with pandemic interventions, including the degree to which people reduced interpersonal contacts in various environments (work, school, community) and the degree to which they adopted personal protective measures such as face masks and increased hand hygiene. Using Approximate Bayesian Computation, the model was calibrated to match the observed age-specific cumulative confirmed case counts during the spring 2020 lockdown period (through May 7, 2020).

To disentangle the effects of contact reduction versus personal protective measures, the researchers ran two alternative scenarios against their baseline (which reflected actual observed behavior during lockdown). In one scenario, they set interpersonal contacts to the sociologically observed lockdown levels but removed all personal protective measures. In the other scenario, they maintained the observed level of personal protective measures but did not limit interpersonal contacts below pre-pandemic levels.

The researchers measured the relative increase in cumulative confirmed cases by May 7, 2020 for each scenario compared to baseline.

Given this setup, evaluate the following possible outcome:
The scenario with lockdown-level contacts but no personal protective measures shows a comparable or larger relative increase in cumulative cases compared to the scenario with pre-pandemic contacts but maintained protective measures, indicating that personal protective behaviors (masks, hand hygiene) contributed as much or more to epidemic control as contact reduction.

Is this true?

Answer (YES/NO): YES